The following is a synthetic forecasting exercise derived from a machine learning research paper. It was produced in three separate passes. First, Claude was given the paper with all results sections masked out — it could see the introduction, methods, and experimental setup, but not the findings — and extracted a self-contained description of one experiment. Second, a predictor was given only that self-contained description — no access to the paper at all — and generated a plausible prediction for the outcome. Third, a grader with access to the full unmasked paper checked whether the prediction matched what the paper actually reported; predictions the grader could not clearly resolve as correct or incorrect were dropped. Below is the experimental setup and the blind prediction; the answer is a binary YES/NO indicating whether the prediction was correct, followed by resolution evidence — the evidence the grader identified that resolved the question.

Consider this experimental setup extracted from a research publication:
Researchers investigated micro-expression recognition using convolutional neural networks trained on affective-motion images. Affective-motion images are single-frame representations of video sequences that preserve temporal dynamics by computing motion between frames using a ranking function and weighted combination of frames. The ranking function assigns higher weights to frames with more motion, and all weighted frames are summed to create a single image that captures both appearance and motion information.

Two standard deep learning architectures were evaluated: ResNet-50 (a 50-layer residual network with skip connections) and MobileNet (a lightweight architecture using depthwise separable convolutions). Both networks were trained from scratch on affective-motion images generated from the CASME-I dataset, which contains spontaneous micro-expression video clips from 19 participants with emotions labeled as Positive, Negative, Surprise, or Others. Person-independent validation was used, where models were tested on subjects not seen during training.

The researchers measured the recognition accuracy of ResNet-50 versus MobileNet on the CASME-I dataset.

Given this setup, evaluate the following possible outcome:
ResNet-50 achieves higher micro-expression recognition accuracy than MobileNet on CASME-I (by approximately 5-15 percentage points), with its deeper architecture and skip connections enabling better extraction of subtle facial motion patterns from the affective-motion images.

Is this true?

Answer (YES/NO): NO